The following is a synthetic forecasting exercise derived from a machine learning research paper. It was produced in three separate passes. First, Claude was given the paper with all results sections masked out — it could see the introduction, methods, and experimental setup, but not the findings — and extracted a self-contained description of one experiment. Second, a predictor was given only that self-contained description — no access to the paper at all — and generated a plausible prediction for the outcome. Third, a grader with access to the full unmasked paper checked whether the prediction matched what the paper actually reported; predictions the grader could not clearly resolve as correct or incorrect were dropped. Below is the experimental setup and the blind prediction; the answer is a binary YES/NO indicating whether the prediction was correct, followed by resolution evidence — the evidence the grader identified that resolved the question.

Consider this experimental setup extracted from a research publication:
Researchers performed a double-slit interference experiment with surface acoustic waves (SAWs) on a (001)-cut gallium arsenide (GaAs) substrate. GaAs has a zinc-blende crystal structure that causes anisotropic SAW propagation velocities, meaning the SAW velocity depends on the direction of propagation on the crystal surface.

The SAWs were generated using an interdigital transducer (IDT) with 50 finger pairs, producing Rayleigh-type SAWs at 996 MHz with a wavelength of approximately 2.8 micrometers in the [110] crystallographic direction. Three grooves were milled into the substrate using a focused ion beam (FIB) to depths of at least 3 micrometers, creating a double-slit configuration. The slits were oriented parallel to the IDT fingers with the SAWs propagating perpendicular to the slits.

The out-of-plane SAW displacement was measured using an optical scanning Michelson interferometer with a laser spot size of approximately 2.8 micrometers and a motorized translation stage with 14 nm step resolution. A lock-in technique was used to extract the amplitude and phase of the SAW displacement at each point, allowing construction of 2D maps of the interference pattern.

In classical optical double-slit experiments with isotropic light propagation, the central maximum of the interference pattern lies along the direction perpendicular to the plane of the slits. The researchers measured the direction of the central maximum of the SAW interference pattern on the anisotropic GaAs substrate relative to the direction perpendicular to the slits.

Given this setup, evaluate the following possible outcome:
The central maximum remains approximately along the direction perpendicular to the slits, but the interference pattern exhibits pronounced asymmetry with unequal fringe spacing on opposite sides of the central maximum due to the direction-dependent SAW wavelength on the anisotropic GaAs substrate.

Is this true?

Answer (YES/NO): NO